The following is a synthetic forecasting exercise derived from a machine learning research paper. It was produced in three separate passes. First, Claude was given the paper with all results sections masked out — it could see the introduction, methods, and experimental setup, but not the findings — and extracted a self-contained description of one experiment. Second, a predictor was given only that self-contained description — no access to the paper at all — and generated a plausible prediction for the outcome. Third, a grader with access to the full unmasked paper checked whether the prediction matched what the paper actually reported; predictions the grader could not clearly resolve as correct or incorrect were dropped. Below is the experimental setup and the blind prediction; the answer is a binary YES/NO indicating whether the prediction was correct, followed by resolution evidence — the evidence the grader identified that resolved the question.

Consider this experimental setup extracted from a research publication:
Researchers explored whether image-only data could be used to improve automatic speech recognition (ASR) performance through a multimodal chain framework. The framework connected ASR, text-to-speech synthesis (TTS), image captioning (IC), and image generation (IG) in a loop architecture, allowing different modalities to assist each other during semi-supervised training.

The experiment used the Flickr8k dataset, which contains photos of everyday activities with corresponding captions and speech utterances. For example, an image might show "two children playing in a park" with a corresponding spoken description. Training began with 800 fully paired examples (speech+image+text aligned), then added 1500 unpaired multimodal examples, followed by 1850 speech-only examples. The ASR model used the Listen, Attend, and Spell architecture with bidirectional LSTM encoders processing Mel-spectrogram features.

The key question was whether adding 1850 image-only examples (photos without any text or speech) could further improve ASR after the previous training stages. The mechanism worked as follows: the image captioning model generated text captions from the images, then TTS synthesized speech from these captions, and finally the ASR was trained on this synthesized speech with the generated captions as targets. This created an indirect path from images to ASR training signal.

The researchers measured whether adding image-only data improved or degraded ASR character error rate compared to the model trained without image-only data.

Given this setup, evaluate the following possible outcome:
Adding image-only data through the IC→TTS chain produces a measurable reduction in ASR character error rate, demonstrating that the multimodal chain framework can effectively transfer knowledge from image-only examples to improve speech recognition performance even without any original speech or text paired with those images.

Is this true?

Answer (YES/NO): YES